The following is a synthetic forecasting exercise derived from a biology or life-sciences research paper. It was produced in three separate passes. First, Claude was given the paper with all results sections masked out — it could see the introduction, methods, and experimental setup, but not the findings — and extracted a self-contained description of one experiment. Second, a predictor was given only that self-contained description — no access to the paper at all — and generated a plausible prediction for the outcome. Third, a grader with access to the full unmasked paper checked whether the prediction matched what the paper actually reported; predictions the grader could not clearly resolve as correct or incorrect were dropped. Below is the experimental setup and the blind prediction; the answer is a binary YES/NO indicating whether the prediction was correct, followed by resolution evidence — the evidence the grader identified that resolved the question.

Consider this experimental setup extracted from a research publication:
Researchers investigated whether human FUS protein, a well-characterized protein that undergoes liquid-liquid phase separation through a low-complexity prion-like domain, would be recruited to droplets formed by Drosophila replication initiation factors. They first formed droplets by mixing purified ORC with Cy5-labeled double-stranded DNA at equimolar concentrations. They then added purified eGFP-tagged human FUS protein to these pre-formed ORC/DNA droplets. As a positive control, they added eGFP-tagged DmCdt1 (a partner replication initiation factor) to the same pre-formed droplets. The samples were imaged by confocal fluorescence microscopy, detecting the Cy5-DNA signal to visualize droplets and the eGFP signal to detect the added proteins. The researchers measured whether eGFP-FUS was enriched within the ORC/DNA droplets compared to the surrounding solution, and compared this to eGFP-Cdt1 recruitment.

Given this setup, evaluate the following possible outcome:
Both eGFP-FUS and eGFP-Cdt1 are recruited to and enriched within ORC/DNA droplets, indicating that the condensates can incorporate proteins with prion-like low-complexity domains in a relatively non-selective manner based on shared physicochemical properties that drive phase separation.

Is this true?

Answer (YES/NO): NO